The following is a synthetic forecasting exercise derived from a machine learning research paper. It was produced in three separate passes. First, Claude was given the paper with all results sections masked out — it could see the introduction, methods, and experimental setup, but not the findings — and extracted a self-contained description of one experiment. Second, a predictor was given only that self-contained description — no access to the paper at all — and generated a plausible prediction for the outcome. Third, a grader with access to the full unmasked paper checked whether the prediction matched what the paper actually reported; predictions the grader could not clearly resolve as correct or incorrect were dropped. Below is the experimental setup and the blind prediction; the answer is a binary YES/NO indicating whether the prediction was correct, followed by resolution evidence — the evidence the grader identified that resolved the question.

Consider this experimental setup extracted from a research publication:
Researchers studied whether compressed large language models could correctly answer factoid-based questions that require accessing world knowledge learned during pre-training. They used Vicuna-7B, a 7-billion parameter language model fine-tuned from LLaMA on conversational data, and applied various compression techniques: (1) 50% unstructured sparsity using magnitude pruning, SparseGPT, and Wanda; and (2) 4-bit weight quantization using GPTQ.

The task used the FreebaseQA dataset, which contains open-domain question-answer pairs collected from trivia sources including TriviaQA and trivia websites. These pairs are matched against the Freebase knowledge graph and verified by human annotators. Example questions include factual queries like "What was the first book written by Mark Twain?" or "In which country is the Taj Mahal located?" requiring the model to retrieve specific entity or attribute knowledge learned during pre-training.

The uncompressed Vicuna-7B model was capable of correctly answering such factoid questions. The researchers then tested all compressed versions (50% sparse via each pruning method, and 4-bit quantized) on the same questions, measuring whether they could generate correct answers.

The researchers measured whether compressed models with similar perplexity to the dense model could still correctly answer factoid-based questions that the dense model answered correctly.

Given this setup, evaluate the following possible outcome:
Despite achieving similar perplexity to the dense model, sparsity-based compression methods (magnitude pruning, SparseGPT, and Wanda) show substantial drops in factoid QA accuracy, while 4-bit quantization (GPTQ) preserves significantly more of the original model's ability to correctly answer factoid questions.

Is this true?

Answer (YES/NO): YES